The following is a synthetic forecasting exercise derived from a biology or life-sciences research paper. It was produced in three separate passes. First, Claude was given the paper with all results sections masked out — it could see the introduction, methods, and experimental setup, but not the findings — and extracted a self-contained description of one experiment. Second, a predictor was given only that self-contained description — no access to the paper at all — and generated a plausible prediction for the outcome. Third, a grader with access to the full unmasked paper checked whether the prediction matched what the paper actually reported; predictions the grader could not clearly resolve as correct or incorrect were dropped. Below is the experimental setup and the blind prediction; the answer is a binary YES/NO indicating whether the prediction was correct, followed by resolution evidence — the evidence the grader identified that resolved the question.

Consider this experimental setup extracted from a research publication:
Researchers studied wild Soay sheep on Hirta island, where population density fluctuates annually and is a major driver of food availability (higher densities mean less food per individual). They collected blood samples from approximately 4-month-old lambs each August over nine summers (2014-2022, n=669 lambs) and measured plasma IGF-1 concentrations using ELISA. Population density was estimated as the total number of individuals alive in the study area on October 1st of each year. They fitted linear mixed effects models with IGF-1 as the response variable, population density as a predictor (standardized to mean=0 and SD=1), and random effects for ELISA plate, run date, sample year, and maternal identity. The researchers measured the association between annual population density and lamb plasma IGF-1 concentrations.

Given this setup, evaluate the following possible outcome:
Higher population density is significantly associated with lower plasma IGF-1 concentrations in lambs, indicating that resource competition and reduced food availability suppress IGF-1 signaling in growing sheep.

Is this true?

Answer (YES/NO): YES